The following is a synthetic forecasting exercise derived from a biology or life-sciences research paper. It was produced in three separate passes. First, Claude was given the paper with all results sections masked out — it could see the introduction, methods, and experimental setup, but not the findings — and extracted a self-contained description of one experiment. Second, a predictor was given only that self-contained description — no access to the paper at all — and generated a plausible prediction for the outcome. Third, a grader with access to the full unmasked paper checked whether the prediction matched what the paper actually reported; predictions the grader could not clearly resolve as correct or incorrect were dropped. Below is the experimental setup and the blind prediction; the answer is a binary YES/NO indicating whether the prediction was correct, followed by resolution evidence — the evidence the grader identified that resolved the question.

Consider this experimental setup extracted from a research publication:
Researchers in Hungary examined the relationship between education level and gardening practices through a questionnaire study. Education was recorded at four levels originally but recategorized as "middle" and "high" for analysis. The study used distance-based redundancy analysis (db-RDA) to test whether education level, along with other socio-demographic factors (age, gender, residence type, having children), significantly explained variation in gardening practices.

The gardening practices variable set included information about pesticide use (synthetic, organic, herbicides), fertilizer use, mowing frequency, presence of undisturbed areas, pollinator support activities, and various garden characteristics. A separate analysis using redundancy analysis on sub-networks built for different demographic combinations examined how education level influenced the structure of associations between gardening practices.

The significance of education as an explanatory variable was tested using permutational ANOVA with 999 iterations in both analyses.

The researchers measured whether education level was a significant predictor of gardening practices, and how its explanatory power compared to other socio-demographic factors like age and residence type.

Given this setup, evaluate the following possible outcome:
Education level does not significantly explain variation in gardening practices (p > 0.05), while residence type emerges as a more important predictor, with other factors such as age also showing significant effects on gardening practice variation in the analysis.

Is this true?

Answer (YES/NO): NO